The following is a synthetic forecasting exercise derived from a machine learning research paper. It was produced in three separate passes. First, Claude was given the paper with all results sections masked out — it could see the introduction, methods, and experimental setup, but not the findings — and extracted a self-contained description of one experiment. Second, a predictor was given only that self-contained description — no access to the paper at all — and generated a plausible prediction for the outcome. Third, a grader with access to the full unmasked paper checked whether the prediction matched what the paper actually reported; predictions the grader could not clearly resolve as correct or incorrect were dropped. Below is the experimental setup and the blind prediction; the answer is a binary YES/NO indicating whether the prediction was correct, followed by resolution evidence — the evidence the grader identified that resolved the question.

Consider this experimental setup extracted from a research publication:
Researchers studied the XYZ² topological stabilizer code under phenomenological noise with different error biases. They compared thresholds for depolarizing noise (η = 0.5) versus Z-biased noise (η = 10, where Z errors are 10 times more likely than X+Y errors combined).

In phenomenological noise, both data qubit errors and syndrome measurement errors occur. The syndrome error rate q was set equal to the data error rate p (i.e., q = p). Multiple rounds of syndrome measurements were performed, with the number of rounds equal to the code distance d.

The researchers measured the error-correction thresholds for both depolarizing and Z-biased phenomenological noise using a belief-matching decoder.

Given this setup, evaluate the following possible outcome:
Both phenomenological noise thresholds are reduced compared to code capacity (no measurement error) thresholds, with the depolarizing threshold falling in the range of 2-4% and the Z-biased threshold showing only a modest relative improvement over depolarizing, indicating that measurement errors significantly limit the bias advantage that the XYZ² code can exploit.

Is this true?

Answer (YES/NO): YES